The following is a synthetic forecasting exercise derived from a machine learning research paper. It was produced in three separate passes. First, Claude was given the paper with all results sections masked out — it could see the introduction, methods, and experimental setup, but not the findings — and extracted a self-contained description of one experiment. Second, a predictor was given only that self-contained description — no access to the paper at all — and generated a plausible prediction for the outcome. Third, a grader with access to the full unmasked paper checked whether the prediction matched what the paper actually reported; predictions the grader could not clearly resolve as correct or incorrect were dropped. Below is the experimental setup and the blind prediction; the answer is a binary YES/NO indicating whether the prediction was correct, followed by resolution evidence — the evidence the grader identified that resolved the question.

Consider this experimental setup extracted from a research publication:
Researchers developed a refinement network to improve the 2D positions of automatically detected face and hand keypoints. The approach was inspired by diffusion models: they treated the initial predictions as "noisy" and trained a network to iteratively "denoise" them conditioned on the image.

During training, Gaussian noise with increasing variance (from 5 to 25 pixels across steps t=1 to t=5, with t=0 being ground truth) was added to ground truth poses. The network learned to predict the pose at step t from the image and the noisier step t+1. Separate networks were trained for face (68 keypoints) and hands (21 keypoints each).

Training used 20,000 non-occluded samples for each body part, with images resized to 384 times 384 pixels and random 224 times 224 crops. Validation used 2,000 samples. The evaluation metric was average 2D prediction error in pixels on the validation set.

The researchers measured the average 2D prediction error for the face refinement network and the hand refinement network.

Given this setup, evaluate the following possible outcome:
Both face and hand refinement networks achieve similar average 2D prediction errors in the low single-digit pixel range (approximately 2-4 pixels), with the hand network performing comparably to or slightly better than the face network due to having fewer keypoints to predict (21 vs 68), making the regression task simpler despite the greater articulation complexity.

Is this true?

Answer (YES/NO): NO